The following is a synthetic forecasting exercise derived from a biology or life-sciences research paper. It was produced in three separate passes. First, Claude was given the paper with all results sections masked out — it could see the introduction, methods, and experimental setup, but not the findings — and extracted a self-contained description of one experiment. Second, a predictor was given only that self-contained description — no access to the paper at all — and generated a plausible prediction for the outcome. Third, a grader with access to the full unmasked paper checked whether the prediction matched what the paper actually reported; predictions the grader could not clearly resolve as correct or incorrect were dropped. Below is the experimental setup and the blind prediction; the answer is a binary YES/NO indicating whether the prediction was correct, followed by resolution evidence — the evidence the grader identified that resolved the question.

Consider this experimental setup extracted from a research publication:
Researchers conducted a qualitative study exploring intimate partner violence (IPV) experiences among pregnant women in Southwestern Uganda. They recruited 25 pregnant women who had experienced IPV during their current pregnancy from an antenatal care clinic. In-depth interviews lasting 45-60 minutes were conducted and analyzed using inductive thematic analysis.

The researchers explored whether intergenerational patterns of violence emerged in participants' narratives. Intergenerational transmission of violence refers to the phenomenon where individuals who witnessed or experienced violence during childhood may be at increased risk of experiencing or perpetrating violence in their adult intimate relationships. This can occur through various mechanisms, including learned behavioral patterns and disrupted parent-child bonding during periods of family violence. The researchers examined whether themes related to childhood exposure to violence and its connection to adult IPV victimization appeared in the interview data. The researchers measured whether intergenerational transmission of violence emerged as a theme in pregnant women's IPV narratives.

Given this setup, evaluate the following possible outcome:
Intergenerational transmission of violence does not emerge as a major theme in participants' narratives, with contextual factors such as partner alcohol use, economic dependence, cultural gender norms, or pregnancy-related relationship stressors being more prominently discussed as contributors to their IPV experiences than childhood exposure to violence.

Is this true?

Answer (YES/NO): NO